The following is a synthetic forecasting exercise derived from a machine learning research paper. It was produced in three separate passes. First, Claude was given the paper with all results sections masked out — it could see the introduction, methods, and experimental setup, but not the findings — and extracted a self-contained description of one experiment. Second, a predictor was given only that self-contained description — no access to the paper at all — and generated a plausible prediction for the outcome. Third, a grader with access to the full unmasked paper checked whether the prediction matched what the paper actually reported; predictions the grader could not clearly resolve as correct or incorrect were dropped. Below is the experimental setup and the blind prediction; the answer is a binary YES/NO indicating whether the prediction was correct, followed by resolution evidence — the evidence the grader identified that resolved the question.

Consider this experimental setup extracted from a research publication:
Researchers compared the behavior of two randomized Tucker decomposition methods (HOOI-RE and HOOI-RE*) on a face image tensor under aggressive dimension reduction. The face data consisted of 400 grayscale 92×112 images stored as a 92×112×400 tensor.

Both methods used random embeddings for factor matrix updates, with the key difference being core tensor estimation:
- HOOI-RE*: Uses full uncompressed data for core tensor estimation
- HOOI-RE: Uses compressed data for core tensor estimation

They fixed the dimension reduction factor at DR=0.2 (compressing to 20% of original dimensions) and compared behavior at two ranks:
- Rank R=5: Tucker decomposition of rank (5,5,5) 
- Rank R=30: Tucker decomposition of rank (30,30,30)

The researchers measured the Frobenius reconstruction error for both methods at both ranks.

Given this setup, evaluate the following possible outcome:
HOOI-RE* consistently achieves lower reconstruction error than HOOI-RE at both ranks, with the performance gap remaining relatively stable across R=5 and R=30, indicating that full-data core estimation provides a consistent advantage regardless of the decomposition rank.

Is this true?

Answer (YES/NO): NO